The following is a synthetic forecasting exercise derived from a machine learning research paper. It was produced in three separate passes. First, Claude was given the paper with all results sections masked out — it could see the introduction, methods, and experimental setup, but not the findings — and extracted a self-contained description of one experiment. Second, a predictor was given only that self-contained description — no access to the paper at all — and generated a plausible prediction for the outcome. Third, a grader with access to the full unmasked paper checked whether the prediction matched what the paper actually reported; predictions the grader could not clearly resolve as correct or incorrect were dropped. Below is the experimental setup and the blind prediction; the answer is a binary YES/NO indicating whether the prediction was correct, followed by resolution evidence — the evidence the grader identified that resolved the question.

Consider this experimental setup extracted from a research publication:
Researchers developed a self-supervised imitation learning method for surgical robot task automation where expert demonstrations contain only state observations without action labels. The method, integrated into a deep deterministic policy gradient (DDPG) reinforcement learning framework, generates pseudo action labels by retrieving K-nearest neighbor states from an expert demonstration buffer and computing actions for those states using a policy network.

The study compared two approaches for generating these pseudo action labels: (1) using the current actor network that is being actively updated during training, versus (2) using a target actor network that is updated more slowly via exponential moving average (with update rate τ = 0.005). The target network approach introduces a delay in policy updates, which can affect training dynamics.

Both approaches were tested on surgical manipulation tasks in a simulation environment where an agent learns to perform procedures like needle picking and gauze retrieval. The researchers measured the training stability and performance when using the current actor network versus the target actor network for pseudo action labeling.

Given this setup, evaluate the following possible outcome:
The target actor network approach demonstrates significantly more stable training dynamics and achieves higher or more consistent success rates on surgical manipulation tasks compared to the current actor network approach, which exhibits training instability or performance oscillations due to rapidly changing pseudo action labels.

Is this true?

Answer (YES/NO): YES